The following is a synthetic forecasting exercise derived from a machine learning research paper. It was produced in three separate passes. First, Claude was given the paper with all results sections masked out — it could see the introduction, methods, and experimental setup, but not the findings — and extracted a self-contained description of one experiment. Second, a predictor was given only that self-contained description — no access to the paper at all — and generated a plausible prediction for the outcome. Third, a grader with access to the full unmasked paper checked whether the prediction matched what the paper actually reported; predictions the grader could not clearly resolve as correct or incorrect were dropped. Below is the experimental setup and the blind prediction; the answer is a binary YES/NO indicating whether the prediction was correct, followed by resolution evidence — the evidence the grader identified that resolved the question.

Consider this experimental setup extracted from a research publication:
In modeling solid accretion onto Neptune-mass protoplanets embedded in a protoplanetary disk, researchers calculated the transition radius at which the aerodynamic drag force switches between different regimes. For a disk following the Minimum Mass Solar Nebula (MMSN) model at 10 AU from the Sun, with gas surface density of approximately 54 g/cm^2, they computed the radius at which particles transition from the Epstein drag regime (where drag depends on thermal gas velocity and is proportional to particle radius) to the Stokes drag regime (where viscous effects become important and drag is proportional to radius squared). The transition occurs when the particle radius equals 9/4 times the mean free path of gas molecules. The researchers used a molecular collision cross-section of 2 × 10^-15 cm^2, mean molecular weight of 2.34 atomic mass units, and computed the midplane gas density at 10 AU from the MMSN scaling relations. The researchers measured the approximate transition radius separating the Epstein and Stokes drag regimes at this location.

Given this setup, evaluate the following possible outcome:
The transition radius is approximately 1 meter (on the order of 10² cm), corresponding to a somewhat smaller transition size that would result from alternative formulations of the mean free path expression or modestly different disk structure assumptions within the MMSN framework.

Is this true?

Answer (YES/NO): NO